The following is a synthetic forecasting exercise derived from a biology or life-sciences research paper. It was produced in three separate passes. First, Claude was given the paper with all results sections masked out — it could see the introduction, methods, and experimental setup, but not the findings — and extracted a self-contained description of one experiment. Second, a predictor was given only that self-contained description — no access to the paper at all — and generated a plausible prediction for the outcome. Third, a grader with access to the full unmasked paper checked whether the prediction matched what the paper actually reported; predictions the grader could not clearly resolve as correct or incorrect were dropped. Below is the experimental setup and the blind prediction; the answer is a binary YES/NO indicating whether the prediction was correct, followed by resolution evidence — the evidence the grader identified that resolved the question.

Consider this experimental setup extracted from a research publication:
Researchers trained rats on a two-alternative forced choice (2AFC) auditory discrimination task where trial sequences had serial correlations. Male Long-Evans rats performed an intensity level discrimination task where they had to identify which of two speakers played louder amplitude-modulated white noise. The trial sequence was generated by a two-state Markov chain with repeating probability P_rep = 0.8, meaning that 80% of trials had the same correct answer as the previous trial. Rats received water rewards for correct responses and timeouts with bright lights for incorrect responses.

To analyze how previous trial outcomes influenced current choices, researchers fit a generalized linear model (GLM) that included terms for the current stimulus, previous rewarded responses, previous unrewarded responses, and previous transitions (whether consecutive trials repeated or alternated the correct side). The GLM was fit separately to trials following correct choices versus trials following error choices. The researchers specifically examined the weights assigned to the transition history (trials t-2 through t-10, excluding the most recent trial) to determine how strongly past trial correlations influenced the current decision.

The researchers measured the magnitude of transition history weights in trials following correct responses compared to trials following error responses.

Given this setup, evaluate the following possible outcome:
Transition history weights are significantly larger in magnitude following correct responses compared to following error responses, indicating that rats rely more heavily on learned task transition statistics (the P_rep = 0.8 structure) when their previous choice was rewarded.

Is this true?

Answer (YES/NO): YES